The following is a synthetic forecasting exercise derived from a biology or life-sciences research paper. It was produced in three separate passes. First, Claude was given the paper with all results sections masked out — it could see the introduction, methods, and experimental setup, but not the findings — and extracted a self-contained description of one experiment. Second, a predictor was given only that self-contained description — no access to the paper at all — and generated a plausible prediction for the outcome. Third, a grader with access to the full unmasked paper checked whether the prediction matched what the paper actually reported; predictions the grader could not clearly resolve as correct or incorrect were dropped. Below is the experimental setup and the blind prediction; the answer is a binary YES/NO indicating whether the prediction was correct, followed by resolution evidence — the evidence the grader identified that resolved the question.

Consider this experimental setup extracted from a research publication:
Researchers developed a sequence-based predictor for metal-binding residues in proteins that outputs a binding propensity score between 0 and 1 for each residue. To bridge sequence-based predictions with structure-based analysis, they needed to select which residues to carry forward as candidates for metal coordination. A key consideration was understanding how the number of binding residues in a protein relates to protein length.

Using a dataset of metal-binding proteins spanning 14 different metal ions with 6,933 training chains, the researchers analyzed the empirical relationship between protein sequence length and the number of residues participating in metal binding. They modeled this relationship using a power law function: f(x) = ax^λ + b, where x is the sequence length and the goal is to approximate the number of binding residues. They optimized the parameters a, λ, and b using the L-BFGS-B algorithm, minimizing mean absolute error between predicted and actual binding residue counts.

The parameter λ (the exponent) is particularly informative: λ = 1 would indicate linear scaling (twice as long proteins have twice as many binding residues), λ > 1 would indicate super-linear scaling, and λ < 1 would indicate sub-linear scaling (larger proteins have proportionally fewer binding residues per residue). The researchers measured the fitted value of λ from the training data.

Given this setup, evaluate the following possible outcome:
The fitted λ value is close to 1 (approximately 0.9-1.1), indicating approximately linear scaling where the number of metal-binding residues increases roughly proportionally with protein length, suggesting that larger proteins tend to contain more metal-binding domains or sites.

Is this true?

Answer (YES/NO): NO